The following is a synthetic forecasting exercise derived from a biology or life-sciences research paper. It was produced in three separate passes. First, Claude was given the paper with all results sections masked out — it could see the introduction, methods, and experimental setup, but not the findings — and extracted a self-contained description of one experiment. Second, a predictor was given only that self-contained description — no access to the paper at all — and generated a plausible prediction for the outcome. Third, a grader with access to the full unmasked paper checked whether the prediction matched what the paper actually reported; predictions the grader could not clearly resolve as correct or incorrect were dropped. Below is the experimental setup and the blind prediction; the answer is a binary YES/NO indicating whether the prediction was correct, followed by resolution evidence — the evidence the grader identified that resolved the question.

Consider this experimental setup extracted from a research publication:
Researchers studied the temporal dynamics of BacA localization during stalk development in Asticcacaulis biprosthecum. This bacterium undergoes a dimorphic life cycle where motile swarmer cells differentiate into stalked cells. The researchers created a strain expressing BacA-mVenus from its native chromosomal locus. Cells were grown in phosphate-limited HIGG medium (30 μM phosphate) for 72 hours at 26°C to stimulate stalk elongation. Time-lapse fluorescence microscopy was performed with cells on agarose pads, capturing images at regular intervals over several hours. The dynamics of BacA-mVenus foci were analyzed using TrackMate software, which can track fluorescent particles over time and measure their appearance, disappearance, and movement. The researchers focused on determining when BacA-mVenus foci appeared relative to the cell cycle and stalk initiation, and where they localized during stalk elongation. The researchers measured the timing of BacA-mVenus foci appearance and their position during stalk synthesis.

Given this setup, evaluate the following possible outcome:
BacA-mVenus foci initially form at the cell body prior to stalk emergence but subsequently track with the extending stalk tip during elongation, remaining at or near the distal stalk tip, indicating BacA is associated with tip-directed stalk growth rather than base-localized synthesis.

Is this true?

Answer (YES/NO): NO